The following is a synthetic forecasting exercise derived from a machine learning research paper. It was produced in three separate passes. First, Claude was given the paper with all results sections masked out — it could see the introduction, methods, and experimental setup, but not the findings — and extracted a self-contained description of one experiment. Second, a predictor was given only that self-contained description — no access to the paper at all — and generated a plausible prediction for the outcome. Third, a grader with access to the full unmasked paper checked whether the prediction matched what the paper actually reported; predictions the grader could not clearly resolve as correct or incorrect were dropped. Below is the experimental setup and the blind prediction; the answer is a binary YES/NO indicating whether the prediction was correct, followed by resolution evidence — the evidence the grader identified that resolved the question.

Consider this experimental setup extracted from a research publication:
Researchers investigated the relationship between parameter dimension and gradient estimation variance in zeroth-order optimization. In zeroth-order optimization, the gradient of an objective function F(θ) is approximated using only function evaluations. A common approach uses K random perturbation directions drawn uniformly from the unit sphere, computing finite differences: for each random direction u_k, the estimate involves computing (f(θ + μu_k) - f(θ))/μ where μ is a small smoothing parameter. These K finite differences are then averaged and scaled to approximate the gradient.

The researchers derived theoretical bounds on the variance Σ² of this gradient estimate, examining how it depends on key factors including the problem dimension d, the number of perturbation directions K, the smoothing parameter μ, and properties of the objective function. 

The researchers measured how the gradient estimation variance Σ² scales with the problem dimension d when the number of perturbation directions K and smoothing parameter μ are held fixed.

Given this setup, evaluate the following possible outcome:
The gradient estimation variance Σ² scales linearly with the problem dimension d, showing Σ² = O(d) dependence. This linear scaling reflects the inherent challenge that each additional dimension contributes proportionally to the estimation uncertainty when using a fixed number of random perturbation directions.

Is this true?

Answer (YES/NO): YES